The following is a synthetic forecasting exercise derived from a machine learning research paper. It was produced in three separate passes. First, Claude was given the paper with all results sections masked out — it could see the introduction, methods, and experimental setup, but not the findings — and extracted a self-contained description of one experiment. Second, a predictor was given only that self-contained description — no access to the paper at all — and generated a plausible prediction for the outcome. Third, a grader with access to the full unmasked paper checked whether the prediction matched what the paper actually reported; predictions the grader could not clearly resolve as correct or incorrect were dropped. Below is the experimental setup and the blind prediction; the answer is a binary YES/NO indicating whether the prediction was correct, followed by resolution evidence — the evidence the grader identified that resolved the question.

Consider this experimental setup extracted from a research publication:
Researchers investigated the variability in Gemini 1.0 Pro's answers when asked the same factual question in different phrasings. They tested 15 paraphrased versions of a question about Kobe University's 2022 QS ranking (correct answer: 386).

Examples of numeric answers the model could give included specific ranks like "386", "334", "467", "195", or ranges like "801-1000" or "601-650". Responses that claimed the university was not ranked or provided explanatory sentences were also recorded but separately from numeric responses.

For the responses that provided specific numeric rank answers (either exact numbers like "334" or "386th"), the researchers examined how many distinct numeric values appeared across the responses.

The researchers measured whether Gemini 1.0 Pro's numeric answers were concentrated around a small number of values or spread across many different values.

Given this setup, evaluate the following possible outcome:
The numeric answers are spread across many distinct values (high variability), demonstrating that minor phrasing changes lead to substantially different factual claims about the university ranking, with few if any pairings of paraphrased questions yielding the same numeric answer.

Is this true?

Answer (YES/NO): NO